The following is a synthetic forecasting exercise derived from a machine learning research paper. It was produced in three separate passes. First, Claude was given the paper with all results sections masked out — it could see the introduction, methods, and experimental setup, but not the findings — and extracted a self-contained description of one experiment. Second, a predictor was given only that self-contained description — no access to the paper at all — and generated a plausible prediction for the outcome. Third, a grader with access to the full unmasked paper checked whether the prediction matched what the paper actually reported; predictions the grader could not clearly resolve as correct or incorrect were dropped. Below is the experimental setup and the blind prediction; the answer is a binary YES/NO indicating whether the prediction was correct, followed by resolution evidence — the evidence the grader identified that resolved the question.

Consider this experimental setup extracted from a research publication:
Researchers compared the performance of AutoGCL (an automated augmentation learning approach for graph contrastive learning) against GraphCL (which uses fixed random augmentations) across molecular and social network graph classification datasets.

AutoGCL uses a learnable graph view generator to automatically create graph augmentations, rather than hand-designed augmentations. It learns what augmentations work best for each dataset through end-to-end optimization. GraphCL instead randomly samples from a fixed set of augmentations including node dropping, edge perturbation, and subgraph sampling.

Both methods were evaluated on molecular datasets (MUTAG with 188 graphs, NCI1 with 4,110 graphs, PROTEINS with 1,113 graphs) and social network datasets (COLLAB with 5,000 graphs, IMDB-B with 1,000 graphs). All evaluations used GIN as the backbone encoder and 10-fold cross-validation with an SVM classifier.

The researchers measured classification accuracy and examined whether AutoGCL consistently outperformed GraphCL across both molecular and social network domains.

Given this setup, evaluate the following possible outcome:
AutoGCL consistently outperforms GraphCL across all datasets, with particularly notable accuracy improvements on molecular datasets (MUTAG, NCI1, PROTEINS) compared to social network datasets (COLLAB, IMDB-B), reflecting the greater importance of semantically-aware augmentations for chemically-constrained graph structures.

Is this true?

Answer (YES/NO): NO